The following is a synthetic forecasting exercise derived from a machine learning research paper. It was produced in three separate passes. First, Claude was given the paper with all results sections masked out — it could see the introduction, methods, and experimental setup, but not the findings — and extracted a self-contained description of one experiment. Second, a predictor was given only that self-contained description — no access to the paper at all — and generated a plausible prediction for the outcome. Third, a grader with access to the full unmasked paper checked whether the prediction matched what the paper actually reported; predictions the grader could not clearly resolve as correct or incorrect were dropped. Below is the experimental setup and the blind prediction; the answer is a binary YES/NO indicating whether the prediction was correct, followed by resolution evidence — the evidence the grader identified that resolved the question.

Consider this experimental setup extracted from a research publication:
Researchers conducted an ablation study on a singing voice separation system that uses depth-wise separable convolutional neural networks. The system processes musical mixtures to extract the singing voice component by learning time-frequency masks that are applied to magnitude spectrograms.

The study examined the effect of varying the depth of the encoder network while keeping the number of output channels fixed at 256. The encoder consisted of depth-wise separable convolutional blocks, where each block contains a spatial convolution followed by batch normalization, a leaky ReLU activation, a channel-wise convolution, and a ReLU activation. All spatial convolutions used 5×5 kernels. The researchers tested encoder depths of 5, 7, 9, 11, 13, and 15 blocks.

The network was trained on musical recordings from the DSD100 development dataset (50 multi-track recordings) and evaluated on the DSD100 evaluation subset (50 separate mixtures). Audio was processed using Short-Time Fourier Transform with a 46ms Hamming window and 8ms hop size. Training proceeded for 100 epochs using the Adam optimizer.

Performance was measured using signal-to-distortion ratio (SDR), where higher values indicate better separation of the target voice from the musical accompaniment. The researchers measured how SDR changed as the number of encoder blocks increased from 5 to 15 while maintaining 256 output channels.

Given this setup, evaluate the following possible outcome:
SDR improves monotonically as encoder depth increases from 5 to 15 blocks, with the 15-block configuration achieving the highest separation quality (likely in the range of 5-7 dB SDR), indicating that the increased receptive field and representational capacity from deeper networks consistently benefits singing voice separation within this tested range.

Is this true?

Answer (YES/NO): NO